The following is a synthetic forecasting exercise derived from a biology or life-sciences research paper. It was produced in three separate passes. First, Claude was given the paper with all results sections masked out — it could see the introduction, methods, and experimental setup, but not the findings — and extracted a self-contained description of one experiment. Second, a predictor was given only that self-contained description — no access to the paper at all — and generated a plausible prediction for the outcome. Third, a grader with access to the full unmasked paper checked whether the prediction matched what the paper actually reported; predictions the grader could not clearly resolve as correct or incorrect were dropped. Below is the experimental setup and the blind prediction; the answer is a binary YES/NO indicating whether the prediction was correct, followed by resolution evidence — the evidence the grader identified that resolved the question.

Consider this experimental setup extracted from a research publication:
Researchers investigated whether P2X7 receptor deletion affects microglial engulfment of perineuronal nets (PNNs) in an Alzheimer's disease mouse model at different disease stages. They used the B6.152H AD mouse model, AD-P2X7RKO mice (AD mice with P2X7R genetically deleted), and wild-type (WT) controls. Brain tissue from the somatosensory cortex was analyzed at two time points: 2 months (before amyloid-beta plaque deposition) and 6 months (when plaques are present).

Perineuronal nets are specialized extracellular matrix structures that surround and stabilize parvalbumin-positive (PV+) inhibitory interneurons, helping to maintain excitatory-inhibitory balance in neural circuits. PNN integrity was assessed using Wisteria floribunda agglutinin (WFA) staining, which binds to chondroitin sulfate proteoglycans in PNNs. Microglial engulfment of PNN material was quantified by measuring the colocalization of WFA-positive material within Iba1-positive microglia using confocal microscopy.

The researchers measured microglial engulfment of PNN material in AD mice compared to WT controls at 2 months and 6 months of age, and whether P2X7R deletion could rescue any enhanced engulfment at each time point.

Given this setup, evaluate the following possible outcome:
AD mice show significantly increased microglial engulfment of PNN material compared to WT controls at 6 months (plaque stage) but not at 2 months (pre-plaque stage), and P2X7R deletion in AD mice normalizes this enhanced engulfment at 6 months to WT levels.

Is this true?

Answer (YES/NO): NO